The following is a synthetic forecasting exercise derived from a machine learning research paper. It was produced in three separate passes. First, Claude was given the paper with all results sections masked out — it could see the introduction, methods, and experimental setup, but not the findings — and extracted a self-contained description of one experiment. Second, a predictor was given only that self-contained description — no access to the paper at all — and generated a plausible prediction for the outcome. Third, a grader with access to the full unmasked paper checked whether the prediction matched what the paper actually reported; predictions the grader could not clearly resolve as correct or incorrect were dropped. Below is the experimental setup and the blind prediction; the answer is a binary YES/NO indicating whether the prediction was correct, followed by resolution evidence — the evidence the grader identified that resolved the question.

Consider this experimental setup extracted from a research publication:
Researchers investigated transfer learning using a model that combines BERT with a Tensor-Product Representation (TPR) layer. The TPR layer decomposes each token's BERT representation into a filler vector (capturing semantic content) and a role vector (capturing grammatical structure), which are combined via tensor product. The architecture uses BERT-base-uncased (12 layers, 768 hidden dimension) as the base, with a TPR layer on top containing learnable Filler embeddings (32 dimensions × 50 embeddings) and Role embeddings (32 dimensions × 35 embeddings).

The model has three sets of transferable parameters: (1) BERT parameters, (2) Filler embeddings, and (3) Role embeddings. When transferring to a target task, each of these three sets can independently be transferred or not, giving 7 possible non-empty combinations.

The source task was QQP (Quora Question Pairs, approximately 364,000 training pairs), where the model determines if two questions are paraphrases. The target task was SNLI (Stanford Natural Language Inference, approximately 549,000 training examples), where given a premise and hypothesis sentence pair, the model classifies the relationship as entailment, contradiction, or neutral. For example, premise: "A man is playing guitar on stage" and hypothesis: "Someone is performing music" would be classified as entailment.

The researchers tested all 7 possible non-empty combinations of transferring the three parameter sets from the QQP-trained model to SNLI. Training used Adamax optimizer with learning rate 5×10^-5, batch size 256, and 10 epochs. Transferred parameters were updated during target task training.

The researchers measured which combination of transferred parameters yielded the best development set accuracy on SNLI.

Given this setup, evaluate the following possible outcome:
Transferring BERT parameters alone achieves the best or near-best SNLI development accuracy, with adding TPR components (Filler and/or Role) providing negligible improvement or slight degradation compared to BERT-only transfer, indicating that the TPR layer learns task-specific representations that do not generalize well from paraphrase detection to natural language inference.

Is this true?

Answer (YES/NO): NO